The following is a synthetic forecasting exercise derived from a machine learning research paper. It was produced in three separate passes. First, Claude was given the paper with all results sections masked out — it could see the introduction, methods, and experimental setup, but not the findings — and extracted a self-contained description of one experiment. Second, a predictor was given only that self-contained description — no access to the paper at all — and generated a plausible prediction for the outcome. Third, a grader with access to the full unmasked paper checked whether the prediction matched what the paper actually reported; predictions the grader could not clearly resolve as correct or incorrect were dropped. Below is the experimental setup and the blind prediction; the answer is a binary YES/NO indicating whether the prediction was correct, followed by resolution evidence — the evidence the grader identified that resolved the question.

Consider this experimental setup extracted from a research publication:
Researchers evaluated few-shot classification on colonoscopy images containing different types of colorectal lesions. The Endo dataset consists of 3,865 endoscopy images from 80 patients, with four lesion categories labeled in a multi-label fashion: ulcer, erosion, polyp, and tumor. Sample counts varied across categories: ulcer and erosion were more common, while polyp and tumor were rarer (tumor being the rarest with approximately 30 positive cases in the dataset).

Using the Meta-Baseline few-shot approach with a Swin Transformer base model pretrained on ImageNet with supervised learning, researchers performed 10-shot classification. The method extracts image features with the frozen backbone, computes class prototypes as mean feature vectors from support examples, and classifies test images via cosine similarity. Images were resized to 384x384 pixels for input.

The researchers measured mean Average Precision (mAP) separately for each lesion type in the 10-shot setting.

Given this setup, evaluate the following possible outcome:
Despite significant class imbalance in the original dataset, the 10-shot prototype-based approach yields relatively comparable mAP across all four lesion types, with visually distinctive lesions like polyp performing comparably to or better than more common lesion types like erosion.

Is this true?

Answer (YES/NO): NO